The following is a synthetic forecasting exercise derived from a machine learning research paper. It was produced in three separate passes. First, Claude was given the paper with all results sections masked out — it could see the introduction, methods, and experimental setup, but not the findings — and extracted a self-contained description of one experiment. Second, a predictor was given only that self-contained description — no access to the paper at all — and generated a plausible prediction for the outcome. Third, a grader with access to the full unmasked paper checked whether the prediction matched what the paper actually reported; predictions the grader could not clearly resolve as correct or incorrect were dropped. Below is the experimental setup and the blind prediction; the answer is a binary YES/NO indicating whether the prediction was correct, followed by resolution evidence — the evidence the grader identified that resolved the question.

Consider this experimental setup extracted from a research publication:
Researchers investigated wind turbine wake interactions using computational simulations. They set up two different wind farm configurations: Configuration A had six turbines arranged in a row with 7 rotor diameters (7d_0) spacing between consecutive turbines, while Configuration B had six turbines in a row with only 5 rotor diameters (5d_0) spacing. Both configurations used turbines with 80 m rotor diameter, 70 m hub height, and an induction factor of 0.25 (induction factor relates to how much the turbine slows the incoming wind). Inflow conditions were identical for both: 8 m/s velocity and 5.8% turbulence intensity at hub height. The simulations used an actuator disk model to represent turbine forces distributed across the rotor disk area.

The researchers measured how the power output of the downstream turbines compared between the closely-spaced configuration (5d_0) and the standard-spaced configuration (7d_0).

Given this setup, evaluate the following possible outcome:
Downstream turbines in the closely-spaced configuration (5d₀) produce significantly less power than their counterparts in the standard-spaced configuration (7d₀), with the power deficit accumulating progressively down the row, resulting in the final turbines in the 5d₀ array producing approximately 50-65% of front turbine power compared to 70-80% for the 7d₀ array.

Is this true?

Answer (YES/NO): NO